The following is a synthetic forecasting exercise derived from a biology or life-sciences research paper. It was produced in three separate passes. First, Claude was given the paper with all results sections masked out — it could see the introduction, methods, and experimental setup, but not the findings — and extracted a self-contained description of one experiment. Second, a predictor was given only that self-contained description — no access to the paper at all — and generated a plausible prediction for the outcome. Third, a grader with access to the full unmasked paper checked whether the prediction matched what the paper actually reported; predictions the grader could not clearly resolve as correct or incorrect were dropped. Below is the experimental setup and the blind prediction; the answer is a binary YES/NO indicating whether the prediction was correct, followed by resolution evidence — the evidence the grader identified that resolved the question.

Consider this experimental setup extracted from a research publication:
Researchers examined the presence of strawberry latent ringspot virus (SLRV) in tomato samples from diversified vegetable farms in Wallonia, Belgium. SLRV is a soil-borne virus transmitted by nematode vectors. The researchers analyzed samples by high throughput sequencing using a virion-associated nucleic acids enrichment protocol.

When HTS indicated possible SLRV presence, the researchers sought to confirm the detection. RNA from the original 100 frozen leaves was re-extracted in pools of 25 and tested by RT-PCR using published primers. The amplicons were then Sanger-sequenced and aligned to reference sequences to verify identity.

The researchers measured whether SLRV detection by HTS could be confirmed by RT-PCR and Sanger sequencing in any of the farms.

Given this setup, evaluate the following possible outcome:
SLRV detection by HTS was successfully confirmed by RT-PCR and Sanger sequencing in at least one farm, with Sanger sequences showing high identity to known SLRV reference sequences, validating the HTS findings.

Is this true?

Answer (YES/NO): YES